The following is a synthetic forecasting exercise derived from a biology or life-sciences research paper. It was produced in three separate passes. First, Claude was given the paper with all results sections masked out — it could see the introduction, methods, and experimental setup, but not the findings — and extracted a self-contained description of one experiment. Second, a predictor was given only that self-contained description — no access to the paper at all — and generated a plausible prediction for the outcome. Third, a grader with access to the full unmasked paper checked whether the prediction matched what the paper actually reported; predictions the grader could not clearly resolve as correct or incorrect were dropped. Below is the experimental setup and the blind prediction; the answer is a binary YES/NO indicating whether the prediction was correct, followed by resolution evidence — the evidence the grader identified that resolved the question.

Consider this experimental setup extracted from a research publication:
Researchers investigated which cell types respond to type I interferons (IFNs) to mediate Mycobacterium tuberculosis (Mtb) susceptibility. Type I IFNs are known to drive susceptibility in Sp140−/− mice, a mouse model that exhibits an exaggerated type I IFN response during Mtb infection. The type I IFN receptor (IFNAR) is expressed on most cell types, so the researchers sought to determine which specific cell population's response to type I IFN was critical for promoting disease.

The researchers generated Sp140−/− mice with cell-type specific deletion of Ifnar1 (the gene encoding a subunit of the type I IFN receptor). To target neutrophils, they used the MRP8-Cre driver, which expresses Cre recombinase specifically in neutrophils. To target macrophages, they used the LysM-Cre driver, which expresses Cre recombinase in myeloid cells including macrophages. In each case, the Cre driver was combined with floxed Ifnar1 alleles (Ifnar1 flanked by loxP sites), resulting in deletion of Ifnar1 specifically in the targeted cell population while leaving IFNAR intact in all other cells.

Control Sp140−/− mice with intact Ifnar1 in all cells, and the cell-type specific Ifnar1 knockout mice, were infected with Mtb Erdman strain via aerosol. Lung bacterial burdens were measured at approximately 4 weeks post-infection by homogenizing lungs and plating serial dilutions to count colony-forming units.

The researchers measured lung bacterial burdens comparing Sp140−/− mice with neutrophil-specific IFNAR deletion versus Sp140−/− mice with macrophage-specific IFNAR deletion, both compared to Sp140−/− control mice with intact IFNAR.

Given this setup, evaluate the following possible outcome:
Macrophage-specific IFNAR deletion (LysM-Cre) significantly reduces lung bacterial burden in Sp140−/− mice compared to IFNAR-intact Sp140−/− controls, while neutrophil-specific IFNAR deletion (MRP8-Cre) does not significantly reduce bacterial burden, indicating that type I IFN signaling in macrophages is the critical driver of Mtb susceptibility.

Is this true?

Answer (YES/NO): YES